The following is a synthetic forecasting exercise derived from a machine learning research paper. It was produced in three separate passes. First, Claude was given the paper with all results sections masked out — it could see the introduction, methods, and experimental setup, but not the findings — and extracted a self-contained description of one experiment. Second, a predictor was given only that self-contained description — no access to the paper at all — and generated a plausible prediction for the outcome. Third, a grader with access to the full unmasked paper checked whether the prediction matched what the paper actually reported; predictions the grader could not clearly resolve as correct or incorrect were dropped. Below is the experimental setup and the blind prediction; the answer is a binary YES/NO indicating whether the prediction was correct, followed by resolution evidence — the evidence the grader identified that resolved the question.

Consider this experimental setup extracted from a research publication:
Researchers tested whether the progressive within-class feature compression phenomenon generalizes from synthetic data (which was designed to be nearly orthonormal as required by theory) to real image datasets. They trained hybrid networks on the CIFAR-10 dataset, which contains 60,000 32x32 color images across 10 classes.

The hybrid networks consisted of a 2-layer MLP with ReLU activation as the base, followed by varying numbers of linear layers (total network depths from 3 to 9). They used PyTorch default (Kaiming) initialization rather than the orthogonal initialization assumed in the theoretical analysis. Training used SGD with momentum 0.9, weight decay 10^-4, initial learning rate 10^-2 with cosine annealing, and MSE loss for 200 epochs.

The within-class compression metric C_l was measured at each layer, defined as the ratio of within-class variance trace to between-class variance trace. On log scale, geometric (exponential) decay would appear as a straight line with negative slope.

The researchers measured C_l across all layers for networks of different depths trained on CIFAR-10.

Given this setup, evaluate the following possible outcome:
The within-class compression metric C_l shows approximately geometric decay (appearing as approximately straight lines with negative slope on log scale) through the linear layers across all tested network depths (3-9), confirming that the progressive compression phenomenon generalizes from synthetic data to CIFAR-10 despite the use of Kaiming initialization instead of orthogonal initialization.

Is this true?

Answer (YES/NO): YES